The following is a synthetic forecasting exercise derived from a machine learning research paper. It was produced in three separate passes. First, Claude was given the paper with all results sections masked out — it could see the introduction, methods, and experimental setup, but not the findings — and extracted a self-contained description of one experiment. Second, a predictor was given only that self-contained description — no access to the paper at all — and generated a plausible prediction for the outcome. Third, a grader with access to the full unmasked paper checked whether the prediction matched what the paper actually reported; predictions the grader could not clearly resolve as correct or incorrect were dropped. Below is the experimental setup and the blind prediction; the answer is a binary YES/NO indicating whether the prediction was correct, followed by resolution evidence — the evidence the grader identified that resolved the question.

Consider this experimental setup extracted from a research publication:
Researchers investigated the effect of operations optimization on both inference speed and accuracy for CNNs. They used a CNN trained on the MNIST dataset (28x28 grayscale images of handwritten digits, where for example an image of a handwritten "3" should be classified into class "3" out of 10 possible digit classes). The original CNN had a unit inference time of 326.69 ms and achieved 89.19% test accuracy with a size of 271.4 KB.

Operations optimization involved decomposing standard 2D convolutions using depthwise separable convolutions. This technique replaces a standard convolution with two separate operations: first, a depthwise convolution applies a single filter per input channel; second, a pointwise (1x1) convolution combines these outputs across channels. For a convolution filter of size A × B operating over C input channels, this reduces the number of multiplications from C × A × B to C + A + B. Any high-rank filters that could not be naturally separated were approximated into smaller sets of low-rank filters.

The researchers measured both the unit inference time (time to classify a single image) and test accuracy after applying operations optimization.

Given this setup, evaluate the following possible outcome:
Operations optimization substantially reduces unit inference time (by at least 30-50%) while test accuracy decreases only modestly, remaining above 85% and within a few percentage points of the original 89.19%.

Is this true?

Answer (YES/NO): YES